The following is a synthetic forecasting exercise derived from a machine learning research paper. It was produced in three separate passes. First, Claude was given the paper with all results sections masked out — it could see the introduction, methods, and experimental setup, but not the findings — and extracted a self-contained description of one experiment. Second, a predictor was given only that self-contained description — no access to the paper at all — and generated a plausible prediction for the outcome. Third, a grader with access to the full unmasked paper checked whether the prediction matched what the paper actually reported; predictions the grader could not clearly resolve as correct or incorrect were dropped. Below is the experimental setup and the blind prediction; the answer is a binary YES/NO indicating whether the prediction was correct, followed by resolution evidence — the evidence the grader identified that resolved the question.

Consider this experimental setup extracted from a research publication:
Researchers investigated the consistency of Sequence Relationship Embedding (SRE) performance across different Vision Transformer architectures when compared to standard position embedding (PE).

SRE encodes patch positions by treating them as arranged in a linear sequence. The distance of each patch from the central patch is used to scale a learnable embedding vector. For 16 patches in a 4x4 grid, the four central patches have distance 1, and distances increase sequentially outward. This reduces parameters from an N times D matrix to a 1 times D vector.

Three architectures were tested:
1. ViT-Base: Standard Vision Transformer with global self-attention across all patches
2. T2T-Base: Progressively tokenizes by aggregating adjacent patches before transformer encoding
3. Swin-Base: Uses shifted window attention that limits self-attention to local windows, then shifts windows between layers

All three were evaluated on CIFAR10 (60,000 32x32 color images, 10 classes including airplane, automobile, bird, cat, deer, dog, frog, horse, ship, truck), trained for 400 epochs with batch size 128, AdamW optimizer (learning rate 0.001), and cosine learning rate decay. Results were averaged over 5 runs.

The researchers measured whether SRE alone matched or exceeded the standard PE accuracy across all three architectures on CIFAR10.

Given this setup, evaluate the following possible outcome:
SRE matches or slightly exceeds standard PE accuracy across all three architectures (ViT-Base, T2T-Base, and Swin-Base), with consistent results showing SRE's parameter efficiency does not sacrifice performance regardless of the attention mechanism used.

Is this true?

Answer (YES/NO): NO